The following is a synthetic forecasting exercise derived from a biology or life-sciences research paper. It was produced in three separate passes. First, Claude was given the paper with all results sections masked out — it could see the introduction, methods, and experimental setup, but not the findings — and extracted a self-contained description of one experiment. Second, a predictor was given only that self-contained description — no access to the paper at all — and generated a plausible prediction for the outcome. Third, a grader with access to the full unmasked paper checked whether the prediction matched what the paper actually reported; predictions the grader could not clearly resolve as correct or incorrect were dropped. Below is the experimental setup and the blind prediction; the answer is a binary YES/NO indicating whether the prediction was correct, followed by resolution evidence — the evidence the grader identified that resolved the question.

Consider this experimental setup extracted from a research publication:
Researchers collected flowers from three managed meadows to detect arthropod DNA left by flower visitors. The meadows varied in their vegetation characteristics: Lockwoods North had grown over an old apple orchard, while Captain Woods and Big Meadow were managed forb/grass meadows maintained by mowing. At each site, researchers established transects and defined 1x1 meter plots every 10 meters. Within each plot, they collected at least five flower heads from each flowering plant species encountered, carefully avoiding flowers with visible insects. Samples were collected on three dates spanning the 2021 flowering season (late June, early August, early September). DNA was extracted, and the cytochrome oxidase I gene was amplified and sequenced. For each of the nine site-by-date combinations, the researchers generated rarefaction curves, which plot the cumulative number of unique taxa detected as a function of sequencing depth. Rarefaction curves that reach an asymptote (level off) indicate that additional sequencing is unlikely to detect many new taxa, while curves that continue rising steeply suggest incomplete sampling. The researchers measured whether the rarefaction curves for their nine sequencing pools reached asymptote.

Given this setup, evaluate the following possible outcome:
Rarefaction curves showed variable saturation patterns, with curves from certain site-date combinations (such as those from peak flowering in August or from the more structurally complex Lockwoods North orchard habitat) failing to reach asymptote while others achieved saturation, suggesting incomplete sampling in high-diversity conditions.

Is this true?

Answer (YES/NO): NO